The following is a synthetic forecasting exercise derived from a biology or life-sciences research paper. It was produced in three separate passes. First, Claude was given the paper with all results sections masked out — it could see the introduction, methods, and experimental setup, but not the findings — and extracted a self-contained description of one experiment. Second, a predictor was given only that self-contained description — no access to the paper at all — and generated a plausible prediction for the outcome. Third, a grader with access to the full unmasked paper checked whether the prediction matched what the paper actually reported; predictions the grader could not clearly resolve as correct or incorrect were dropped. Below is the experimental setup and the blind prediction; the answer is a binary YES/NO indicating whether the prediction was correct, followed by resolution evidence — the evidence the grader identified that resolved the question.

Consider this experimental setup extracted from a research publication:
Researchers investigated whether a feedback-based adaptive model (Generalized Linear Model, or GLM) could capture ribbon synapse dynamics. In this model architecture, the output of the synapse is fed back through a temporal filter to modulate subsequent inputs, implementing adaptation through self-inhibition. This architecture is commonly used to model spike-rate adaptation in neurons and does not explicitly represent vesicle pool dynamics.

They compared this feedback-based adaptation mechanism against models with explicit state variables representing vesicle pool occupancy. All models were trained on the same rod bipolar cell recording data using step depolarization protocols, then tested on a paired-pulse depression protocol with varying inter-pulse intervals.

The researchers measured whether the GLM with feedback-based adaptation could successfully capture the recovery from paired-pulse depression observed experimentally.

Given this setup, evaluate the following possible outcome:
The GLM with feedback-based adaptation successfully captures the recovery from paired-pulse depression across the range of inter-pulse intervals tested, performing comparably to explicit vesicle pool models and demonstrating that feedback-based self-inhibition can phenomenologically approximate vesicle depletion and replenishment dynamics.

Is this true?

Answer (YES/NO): NO